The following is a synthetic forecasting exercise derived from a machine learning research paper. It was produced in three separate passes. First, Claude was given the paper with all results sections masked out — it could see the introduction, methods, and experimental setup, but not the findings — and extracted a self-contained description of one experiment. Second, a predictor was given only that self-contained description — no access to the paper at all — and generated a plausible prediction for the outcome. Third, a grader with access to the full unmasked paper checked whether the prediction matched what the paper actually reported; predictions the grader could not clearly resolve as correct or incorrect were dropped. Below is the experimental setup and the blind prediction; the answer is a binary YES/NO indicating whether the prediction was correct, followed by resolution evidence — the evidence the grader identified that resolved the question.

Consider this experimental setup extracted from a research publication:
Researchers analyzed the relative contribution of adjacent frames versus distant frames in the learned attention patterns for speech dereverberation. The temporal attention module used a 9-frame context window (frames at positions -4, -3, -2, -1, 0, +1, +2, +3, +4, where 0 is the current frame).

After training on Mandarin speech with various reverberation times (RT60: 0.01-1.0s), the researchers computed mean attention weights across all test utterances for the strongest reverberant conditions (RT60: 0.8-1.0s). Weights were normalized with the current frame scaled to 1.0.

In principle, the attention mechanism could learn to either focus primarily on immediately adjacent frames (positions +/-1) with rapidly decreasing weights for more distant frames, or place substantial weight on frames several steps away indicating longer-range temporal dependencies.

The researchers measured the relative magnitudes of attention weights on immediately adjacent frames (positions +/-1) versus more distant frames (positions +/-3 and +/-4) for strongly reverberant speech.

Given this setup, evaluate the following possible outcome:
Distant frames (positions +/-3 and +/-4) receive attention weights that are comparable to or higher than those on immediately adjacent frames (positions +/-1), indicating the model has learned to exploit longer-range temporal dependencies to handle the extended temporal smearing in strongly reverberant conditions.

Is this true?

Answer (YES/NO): NO